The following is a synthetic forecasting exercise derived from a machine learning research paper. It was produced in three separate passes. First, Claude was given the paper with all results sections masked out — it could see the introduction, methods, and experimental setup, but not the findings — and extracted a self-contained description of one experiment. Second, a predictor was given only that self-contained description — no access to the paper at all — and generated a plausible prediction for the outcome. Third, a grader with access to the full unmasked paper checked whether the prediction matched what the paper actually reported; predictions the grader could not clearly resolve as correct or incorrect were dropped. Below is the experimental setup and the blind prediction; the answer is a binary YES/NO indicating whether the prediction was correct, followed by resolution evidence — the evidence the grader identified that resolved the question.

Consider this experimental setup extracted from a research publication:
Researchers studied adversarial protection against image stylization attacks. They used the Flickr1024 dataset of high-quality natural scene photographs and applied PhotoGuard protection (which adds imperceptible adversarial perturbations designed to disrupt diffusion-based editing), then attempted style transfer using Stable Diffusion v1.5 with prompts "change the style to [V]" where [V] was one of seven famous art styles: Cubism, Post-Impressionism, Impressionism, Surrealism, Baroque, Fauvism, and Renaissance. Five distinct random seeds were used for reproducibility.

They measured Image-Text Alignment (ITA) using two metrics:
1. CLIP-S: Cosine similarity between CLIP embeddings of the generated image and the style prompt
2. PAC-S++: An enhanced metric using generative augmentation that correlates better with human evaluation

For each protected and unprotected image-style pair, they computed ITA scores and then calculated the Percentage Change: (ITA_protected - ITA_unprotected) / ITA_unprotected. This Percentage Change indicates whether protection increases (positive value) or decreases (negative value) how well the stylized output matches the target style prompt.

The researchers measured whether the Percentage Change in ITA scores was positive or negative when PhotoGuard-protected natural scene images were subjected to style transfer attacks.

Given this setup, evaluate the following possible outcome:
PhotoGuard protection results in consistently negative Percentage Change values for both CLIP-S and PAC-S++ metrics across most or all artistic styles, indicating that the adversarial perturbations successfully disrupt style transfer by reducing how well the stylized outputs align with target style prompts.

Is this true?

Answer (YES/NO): NO